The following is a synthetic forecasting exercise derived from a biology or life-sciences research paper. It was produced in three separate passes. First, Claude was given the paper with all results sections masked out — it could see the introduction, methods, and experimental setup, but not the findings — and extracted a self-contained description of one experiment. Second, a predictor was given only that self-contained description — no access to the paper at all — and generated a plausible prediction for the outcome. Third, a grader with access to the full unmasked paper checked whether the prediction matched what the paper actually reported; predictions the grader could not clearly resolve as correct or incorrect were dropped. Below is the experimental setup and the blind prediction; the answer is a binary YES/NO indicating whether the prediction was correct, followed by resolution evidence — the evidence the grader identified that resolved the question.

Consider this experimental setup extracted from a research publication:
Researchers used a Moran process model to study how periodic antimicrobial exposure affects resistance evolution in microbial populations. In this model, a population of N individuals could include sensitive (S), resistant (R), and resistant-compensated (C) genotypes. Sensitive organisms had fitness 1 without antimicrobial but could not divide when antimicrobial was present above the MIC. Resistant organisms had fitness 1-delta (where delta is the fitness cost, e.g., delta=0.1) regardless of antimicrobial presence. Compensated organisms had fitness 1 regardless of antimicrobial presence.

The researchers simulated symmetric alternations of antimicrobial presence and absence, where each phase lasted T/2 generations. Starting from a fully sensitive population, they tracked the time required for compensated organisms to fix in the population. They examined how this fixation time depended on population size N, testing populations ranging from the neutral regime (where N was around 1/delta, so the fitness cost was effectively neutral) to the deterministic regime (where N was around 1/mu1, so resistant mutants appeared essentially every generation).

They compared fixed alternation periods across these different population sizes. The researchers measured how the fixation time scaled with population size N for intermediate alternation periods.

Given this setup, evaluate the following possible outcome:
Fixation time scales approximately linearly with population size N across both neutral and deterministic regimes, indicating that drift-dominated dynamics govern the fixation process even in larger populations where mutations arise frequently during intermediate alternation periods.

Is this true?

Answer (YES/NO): NO